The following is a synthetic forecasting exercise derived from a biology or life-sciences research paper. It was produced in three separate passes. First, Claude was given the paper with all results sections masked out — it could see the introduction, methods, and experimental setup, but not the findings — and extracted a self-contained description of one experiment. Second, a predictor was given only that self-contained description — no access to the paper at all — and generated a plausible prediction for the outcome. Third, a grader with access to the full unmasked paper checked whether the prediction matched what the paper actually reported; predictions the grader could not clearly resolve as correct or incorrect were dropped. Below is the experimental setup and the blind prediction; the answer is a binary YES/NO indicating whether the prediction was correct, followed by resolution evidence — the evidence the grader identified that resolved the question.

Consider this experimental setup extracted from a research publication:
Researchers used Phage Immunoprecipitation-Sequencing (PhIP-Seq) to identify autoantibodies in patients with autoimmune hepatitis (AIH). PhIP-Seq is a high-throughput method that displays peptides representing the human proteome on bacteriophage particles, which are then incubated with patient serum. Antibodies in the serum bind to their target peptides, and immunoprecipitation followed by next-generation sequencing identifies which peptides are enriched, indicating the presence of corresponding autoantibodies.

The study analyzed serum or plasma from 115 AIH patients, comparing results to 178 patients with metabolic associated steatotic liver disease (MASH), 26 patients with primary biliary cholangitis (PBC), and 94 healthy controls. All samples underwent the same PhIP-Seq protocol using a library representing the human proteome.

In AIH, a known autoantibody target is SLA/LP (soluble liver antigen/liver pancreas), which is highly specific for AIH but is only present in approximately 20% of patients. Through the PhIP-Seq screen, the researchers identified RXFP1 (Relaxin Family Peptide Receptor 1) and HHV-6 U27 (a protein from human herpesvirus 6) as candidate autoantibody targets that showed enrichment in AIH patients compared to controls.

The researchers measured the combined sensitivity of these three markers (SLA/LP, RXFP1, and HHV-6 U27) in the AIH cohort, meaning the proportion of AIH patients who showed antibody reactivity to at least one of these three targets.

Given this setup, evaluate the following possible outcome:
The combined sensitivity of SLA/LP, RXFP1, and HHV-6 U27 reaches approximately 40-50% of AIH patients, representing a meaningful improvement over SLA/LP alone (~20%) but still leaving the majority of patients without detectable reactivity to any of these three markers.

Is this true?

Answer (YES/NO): NO